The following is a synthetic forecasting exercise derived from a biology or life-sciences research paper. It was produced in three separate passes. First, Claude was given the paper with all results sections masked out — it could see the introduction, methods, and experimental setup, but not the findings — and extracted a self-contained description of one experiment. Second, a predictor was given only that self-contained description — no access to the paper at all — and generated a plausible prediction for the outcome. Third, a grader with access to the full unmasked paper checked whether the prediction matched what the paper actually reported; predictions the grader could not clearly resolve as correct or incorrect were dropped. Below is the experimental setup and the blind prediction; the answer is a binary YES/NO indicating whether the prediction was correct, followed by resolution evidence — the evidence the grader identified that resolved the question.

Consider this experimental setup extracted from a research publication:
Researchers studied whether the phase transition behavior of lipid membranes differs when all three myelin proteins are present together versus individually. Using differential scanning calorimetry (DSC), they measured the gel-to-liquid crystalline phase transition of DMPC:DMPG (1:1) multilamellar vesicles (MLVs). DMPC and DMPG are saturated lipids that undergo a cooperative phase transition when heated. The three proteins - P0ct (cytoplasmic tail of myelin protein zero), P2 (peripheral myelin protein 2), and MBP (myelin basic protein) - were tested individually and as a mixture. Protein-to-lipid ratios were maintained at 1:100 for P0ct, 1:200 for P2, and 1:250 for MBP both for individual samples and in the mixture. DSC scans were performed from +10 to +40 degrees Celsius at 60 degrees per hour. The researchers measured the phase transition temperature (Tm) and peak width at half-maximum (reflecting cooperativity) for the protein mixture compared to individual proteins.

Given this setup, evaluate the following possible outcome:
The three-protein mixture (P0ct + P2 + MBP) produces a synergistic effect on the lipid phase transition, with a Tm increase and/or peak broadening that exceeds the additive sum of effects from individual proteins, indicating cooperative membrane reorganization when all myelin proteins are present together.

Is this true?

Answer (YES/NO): NO